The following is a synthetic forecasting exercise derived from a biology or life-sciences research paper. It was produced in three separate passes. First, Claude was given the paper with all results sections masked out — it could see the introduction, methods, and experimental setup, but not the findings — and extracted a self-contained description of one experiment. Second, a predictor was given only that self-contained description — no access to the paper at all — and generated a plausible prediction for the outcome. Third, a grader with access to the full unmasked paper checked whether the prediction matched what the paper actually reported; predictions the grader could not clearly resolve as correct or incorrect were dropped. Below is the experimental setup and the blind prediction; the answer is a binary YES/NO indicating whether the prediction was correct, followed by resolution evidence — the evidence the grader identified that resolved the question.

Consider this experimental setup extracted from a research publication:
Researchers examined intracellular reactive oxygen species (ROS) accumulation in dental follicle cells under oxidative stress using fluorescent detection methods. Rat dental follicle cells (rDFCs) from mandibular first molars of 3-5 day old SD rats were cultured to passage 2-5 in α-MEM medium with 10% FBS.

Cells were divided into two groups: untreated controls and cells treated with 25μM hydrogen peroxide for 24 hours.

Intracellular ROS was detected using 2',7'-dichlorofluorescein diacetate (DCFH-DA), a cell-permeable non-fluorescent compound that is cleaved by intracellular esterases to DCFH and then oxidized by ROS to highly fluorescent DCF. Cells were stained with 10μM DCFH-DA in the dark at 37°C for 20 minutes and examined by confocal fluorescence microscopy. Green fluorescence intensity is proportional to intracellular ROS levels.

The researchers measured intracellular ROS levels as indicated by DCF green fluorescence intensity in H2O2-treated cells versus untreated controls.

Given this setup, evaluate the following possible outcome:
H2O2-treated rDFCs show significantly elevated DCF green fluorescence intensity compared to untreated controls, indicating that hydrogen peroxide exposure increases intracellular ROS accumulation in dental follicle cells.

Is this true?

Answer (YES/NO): YES